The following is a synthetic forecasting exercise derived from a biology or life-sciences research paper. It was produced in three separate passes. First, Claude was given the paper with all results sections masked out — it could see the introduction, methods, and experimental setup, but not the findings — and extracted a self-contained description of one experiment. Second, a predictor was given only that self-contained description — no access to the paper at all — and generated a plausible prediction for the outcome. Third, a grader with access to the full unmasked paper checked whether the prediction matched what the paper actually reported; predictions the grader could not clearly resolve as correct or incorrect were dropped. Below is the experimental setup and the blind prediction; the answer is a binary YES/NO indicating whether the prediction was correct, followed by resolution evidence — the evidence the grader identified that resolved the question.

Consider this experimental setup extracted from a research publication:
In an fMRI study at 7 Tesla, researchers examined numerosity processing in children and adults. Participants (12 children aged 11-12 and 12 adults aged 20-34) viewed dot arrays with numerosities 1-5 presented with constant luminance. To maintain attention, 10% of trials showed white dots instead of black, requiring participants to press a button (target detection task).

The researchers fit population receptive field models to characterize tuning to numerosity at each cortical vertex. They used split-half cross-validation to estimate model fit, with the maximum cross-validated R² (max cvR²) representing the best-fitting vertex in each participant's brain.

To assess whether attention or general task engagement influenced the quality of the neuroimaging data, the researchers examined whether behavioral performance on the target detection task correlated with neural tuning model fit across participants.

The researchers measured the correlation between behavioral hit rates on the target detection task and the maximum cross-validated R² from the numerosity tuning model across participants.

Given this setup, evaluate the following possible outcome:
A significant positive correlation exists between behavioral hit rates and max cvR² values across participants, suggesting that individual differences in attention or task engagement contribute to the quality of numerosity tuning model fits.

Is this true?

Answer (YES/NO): NO